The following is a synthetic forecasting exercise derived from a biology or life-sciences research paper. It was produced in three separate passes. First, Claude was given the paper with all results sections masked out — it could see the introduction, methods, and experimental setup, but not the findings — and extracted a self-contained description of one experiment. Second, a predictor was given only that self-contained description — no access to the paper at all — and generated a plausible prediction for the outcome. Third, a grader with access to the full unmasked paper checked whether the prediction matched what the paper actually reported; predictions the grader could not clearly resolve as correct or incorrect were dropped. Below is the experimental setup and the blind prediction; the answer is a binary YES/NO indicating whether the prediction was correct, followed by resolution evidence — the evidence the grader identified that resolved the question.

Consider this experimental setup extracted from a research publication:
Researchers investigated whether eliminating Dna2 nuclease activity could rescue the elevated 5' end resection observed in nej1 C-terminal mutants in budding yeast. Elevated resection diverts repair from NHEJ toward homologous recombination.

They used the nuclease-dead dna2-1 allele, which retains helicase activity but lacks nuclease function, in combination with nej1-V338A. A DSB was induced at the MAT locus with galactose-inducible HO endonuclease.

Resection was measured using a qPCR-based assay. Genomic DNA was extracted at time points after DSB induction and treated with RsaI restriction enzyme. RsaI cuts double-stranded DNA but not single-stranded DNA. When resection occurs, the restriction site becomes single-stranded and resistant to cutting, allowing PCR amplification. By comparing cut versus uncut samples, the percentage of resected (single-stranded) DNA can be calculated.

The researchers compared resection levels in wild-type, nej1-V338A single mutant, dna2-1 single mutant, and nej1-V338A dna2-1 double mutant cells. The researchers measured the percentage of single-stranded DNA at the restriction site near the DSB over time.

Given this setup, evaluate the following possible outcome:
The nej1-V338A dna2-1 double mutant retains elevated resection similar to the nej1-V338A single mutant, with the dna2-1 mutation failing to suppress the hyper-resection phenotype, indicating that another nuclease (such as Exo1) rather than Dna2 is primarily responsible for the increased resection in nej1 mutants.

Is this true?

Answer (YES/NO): NO